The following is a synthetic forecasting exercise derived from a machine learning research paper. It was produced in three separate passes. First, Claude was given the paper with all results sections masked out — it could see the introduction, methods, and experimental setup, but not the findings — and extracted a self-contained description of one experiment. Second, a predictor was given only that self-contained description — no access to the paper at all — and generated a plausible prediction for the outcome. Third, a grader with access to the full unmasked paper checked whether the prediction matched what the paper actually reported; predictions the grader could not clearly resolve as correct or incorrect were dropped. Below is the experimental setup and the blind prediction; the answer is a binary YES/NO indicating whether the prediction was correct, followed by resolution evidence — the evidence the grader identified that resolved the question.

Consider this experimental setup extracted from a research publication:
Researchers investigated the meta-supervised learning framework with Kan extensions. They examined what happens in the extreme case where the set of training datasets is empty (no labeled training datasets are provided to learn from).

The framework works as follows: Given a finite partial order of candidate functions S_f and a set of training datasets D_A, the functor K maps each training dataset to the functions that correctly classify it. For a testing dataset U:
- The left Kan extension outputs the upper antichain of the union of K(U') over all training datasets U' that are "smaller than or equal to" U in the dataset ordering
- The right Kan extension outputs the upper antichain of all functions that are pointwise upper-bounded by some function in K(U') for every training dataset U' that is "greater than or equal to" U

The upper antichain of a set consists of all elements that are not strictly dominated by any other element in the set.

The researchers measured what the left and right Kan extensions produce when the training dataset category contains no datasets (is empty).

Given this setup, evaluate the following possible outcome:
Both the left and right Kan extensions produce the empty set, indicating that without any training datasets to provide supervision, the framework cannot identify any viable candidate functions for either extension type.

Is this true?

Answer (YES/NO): NO